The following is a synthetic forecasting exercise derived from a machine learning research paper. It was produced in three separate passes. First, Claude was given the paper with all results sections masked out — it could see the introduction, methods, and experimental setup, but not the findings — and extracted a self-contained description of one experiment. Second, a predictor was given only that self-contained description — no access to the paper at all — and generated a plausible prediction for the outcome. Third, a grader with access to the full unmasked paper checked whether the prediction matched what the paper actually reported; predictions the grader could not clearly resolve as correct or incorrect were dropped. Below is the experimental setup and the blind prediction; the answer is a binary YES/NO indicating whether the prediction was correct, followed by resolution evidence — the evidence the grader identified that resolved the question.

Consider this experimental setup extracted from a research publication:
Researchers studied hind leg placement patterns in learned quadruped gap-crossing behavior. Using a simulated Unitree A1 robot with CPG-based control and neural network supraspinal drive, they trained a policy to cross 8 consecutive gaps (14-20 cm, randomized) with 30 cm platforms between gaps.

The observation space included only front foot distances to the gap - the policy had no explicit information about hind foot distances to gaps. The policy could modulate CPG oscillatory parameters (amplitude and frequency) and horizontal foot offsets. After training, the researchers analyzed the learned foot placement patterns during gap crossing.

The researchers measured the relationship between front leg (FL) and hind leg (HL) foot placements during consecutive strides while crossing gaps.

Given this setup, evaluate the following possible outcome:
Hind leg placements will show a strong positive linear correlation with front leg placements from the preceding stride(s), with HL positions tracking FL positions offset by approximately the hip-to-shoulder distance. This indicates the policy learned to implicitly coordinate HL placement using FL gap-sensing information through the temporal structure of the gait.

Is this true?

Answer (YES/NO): YES